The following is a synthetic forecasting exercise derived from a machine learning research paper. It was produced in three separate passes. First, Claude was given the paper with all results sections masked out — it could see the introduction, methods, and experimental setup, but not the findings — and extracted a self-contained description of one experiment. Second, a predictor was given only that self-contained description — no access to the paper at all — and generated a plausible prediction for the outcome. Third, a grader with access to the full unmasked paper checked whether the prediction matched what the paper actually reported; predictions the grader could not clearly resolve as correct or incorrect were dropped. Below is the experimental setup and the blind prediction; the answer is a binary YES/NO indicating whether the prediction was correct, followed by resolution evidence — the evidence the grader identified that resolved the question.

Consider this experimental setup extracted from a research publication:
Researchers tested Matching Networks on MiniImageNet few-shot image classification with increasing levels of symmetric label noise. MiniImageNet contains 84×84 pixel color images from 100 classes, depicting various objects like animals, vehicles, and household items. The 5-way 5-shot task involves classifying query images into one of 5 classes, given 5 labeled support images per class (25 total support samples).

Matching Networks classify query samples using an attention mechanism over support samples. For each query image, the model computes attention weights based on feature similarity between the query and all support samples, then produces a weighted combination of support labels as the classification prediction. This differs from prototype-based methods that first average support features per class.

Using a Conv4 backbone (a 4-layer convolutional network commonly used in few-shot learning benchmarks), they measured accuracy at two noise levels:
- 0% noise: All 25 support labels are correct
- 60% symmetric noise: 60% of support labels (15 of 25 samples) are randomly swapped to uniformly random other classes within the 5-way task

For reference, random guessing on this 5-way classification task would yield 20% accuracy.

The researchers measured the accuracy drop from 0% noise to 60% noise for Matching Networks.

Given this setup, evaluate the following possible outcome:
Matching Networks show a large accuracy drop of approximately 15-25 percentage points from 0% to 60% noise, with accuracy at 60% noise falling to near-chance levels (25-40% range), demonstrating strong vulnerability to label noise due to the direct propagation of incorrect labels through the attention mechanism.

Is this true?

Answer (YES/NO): NO